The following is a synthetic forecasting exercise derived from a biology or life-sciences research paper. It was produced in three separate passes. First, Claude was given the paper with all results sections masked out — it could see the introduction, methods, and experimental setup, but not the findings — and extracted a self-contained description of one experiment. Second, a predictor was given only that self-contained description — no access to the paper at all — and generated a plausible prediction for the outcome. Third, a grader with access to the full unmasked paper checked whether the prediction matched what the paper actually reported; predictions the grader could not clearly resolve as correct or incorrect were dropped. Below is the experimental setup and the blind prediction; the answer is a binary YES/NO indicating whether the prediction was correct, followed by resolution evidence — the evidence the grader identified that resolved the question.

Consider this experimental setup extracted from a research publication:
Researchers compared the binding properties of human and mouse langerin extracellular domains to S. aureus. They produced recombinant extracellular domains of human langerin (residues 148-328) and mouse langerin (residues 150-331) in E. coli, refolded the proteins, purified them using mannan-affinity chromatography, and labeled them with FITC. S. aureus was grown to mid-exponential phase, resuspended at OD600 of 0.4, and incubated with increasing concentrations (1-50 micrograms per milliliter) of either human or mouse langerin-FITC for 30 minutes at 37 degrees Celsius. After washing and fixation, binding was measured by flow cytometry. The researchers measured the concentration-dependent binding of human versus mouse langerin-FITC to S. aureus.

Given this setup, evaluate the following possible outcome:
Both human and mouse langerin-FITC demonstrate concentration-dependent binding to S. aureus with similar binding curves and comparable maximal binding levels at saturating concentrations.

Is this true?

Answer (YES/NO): NO